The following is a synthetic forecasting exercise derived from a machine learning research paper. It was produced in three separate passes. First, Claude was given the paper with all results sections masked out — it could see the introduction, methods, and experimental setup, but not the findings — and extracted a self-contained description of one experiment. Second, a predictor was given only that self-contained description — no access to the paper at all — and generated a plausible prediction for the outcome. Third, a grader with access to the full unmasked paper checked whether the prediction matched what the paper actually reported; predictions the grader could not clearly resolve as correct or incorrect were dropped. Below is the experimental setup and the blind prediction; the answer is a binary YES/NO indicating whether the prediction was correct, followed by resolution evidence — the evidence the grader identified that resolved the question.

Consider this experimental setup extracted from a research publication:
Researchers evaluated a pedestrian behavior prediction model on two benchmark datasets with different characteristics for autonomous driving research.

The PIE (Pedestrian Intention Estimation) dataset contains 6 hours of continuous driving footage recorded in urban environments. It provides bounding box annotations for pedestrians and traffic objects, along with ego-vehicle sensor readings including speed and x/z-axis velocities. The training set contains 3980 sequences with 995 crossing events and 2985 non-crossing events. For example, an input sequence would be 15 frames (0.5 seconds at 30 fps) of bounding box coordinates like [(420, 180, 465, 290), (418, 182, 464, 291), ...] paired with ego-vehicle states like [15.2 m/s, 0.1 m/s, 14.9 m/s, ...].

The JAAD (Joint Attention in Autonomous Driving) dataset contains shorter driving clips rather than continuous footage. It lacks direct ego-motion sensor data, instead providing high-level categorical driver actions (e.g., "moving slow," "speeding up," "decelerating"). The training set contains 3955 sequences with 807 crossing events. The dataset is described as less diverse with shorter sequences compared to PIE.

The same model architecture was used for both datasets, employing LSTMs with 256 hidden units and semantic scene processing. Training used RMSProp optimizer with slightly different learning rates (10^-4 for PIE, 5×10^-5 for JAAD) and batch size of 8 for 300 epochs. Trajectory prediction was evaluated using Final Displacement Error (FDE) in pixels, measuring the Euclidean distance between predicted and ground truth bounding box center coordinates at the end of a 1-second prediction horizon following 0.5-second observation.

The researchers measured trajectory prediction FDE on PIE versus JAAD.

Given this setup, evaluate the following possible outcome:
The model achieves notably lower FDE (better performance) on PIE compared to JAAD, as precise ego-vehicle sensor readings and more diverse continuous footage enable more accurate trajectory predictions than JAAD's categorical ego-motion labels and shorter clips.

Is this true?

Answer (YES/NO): YES